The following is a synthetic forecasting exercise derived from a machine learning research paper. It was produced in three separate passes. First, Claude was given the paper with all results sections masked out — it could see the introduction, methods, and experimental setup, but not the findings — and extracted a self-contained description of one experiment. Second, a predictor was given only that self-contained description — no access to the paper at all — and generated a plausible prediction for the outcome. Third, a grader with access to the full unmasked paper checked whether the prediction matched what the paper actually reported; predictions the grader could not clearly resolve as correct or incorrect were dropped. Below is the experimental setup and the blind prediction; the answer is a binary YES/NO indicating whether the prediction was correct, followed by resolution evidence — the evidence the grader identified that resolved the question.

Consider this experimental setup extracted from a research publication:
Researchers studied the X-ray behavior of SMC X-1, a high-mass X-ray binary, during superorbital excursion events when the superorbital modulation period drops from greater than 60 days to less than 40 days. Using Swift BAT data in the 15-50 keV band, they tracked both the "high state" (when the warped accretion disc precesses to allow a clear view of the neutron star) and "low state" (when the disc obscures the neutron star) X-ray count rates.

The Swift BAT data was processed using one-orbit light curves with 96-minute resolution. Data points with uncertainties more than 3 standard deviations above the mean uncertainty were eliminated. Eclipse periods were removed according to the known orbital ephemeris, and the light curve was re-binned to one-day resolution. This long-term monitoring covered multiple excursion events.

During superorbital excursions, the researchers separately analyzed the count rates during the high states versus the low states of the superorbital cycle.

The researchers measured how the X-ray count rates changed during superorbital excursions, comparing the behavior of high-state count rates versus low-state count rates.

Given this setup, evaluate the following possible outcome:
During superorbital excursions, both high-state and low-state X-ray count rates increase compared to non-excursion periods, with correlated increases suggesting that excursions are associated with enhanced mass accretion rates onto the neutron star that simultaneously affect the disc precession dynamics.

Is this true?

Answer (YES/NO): NO